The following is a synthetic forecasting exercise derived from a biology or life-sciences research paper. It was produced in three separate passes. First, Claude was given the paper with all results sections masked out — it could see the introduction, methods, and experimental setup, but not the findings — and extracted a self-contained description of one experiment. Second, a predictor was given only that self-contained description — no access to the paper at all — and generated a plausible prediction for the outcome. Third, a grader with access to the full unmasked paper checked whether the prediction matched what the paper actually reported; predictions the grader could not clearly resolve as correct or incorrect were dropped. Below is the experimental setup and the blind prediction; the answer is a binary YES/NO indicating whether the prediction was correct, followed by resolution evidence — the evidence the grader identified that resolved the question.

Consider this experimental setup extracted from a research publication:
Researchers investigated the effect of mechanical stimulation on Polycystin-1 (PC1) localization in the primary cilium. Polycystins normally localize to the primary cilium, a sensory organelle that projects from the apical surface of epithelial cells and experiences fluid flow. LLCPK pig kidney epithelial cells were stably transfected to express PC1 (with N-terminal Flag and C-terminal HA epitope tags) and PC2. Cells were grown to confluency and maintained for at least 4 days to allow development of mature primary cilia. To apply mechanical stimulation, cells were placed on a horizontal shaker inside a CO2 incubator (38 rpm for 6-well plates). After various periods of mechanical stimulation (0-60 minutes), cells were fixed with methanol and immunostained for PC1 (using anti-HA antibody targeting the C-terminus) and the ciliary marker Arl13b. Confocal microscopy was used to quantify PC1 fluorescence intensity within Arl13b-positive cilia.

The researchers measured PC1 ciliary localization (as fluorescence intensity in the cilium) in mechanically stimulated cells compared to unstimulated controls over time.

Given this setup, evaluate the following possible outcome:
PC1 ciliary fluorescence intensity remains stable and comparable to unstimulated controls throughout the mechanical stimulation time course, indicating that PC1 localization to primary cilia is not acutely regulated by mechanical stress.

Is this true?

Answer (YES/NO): YES